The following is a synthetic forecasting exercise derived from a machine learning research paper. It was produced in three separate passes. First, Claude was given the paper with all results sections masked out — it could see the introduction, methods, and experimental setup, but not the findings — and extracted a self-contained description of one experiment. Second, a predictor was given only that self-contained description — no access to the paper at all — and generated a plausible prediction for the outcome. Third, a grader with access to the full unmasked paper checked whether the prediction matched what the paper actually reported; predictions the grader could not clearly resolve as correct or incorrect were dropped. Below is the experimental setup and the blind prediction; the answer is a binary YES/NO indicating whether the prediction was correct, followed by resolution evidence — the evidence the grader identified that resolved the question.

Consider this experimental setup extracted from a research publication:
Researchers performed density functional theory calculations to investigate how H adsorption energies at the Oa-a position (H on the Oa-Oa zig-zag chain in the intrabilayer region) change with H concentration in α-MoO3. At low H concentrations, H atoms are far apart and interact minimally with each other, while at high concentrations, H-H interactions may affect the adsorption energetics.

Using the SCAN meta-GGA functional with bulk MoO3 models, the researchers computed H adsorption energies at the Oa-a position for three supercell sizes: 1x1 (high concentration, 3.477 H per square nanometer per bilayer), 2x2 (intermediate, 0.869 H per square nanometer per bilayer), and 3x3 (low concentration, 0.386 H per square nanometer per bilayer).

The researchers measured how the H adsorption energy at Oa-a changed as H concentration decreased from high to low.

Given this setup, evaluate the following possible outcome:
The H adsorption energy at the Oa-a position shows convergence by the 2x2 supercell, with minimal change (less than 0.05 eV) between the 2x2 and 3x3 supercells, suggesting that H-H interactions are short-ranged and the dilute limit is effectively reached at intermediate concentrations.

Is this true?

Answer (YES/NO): YES